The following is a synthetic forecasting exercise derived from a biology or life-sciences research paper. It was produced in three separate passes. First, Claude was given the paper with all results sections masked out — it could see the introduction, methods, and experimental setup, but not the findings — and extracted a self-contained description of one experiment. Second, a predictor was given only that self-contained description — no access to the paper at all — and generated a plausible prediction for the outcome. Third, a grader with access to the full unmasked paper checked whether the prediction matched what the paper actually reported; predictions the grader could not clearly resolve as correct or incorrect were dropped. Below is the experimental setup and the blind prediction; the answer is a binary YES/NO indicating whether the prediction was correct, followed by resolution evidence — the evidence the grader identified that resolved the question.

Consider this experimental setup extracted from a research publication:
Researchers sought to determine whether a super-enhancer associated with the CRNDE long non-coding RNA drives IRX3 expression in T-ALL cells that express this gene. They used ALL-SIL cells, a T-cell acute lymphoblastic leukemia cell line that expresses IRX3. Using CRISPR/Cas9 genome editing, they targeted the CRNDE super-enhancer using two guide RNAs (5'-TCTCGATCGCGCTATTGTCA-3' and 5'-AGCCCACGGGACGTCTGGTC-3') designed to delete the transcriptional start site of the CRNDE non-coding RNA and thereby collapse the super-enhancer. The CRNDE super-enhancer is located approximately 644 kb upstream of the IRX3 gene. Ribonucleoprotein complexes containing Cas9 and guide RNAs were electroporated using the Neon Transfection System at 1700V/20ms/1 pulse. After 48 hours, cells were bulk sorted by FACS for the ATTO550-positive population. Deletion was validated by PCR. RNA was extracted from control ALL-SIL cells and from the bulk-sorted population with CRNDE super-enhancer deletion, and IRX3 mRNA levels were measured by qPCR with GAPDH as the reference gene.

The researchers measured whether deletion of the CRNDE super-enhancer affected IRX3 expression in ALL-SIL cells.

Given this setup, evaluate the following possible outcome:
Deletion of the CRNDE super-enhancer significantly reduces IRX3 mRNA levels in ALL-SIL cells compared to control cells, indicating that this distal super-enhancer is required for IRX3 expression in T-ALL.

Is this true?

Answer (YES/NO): YES